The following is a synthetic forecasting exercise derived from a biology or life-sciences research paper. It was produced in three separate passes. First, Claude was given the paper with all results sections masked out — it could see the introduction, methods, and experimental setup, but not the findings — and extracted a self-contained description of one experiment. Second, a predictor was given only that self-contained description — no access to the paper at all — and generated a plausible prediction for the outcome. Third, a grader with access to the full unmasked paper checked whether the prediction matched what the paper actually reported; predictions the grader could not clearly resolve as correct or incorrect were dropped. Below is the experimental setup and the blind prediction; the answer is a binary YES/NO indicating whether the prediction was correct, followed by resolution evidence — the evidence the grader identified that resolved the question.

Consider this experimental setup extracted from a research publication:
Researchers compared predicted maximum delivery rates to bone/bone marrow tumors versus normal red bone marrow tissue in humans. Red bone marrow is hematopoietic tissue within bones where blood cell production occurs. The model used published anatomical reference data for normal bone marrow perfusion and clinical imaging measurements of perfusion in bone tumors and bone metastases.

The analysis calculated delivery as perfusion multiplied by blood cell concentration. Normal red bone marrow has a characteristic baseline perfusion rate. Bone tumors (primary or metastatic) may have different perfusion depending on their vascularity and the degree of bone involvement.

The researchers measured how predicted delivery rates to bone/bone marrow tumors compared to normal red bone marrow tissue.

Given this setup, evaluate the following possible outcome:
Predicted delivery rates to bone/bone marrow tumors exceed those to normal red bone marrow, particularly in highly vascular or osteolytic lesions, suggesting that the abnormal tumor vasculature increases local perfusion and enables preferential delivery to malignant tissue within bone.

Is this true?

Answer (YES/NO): YES